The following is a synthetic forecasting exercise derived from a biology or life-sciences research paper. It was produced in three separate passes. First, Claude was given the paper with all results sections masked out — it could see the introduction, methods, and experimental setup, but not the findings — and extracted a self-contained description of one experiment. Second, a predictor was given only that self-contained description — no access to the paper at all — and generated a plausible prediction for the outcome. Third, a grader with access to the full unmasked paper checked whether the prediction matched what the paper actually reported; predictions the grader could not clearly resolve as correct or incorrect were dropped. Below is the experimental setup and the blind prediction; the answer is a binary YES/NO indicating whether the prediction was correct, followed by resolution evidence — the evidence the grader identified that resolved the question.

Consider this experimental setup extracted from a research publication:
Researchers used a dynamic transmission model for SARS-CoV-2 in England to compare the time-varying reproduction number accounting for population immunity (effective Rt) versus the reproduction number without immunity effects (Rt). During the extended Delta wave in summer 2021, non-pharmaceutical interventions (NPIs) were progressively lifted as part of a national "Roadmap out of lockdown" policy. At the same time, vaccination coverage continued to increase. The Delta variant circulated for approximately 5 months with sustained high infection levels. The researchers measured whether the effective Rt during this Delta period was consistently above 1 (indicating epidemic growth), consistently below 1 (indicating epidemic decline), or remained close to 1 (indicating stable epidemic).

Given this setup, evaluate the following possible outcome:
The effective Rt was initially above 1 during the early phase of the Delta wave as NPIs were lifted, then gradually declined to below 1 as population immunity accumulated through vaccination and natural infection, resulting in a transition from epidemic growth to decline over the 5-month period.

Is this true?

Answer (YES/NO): NO